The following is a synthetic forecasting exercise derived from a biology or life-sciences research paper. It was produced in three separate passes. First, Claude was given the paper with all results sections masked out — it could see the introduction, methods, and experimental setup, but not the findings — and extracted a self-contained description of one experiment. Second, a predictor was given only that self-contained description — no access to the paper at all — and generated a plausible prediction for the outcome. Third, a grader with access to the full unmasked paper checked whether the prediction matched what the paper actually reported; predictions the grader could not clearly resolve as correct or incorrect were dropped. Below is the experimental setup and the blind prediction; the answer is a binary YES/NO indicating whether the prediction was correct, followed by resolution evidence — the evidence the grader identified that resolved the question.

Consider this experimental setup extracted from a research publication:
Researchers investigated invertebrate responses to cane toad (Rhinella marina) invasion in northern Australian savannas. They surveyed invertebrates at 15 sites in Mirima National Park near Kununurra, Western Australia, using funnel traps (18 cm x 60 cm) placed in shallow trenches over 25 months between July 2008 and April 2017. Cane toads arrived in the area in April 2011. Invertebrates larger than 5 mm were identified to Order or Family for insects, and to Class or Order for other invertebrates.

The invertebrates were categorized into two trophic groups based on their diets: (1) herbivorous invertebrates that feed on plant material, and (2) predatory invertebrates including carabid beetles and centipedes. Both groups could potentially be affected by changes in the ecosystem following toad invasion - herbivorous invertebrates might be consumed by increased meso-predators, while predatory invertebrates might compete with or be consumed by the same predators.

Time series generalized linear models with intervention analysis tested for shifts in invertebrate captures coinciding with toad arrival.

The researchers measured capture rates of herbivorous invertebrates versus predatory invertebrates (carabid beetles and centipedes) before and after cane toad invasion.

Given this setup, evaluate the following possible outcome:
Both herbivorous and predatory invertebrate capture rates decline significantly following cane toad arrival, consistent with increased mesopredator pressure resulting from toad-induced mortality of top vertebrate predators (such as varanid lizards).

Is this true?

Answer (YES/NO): NO